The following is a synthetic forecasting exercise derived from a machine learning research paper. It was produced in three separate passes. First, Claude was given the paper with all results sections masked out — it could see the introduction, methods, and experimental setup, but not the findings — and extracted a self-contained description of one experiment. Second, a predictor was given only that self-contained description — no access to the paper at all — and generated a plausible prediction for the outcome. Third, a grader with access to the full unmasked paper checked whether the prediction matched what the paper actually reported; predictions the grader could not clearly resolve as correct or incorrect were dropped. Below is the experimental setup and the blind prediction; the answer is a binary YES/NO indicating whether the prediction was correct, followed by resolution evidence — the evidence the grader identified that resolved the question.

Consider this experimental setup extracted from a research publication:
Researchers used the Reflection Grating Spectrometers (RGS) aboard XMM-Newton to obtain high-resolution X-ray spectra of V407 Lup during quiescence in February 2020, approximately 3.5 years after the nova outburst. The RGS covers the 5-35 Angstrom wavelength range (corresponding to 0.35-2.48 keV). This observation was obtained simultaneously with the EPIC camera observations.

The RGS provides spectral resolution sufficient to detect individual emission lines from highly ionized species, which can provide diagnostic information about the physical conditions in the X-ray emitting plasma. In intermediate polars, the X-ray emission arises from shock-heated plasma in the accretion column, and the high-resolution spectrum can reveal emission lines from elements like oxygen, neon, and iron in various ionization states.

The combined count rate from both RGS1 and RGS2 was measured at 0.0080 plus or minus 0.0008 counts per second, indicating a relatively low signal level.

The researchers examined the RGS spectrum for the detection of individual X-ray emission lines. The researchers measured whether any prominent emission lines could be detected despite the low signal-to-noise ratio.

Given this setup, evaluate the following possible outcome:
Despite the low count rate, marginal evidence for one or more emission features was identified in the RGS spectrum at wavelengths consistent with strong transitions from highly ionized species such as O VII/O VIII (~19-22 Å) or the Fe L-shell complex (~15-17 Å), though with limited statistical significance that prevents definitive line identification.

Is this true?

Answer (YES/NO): NO